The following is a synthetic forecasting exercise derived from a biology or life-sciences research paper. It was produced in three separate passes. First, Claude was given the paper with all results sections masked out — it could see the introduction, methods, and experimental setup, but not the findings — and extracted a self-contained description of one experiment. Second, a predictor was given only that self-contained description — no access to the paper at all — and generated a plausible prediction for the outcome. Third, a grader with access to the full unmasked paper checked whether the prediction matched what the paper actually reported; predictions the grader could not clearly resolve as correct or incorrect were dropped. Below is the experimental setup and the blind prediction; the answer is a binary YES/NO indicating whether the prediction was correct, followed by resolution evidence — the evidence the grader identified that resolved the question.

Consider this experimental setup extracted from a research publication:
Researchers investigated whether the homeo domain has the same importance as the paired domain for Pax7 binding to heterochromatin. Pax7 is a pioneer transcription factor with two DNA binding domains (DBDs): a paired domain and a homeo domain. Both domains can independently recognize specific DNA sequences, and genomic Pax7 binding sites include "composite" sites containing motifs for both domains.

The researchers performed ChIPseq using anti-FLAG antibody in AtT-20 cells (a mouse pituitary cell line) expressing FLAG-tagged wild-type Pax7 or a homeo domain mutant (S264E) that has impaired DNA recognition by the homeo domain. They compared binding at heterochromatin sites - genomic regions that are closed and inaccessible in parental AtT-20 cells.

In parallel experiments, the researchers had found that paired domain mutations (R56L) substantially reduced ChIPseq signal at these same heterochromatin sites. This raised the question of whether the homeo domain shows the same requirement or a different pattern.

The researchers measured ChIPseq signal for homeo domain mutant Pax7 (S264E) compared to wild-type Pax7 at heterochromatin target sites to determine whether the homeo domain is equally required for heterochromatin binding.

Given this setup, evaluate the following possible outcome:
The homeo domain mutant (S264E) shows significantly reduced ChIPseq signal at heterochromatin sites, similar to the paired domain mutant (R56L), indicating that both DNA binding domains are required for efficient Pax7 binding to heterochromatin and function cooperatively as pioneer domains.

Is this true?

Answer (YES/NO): NO